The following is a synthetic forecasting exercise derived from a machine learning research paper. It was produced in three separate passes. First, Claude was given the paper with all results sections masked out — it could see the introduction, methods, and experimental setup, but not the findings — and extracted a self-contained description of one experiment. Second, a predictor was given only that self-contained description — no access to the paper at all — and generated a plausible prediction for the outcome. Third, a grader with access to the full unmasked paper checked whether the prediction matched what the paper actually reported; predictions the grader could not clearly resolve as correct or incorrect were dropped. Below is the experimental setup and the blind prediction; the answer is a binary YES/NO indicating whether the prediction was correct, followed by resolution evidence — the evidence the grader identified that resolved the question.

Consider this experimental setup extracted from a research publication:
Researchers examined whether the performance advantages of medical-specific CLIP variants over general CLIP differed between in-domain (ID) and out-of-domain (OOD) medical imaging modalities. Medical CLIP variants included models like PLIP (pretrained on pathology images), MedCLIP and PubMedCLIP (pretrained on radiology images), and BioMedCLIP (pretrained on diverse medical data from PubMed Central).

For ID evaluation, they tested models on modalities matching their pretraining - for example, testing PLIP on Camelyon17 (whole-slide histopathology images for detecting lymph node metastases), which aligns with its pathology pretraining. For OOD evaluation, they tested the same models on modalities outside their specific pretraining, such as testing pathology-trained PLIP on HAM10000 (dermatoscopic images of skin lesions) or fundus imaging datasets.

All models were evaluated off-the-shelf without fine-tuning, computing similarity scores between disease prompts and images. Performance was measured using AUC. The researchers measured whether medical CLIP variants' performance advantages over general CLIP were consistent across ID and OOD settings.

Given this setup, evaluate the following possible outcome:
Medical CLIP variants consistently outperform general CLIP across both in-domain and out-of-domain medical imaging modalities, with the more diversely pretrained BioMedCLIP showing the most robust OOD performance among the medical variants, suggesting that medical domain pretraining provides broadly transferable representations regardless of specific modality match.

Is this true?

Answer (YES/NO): NO